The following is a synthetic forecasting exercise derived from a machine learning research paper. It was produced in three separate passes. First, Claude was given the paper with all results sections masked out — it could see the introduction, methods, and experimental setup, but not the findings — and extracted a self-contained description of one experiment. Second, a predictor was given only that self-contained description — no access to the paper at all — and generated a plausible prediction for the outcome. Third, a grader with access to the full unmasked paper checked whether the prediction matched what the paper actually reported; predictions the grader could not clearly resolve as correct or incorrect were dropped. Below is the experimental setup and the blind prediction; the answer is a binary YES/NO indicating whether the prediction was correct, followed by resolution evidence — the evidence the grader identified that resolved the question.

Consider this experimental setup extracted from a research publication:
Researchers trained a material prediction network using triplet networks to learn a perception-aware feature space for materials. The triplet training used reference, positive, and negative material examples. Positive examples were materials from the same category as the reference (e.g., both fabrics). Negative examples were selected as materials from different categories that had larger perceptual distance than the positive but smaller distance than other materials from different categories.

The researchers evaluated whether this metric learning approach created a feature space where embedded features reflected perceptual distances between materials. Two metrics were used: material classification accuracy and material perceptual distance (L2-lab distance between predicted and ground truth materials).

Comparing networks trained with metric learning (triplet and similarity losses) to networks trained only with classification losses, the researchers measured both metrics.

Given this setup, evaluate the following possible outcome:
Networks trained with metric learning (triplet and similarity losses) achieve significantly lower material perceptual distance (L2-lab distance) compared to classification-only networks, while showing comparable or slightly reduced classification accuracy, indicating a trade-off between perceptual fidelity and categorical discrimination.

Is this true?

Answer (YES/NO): NO